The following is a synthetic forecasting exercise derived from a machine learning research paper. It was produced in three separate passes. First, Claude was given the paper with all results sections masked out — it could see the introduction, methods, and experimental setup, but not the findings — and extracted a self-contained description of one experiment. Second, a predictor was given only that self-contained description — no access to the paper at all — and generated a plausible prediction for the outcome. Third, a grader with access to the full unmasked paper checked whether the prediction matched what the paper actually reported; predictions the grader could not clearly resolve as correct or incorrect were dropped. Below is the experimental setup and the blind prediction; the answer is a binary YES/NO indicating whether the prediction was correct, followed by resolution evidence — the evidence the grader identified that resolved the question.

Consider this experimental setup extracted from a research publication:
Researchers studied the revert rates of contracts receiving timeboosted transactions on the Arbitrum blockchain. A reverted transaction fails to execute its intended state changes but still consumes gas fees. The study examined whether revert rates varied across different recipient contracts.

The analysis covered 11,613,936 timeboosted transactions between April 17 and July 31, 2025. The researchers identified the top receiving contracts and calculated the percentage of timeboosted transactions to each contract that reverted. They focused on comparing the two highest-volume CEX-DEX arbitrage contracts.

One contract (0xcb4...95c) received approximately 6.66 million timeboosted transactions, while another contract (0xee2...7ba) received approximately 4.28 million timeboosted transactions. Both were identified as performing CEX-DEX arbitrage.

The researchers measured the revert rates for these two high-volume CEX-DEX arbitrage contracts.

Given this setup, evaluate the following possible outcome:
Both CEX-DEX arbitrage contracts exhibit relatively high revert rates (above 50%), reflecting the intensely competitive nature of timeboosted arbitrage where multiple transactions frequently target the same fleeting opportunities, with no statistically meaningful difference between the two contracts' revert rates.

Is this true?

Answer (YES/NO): NO